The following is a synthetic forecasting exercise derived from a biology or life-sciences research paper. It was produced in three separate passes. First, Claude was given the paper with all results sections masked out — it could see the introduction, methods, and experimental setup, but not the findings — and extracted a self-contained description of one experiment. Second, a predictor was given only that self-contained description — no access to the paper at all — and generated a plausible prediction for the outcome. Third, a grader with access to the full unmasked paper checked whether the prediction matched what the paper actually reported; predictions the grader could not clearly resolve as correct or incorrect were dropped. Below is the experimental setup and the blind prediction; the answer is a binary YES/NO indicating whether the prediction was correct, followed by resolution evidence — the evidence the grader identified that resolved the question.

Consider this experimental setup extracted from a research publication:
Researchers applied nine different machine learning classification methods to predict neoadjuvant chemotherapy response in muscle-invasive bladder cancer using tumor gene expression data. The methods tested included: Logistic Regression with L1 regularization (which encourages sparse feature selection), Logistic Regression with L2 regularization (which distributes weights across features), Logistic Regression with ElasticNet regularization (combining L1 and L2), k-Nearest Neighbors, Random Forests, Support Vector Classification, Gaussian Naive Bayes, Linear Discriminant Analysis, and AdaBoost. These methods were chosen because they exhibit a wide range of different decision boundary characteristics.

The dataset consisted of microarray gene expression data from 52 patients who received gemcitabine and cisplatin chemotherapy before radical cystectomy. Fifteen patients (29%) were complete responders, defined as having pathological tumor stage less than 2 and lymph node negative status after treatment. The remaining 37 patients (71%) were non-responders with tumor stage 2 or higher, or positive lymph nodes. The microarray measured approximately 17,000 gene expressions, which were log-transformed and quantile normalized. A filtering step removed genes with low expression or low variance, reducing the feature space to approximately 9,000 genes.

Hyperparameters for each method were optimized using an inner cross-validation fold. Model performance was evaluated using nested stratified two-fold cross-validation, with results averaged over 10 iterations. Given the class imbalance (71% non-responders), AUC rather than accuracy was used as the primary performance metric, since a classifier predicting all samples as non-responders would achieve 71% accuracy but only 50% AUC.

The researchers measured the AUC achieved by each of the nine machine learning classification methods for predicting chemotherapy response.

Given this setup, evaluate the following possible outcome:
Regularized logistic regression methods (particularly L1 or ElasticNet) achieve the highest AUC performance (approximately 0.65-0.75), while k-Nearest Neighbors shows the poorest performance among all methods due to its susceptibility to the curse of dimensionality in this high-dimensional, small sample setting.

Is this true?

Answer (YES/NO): NO